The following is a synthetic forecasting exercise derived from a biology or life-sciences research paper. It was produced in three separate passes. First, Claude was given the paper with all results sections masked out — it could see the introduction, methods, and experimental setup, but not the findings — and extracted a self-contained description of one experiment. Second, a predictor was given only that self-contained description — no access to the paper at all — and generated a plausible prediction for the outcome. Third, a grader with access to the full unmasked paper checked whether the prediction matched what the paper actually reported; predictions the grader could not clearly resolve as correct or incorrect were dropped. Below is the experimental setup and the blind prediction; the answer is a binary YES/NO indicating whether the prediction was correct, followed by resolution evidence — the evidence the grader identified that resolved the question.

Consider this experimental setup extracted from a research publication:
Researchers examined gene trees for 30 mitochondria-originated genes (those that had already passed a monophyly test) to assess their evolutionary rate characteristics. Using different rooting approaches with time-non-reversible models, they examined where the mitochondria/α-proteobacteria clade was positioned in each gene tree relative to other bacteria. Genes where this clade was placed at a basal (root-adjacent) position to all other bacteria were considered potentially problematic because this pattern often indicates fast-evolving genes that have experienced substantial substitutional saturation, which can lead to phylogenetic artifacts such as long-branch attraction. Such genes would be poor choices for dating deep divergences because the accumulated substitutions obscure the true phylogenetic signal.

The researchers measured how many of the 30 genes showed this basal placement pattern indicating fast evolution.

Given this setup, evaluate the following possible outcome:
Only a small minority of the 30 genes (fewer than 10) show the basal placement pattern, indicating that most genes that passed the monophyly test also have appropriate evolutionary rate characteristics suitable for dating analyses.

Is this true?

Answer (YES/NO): NO